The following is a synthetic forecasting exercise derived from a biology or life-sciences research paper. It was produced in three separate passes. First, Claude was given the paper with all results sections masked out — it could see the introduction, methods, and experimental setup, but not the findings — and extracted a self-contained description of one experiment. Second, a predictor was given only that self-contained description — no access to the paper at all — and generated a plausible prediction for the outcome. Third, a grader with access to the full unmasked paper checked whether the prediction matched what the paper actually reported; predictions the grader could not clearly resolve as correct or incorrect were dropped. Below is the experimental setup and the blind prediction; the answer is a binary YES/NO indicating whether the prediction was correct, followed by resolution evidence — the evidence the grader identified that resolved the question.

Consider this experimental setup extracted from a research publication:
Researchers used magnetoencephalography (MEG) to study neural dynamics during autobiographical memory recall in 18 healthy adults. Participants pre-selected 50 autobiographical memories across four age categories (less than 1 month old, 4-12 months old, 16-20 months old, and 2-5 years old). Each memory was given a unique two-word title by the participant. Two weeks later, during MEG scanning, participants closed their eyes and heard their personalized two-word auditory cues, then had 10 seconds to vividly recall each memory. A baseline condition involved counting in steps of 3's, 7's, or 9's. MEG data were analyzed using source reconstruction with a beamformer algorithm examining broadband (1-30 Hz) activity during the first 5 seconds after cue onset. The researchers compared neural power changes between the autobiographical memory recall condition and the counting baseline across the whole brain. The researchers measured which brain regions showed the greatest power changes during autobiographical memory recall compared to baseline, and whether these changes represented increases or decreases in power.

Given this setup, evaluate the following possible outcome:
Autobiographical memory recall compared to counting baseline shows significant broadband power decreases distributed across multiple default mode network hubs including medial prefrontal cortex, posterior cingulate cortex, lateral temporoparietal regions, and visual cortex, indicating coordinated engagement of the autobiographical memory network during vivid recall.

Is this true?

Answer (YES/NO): NO